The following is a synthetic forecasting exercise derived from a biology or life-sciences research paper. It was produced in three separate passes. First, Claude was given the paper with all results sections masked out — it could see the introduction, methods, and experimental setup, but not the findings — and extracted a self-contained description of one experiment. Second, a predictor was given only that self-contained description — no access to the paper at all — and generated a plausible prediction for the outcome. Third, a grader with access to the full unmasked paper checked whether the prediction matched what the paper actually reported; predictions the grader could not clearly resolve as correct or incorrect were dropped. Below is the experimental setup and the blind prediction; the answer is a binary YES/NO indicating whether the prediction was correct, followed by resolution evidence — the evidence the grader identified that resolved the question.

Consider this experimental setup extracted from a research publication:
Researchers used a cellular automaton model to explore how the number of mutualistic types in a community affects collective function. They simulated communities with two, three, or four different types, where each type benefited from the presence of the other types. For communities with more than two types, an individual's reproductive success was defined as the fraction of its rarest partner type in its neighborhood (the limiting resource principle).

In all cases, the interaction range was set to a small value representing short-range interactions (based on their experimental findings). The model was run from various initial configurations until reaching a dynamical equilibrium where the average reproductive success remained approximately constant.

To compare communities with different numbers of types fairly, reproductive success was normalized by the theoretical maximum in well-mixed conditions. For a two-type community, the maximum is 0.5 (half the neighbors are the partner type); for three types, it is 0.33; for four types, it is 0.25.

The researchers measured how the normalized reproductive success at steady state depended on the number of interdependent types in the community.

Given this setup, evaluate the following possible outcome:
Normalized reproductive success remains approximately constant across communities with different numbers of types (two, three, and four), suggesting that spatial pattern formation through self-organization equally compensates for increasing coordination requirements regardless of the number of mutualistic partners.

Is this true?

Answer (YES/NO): NO